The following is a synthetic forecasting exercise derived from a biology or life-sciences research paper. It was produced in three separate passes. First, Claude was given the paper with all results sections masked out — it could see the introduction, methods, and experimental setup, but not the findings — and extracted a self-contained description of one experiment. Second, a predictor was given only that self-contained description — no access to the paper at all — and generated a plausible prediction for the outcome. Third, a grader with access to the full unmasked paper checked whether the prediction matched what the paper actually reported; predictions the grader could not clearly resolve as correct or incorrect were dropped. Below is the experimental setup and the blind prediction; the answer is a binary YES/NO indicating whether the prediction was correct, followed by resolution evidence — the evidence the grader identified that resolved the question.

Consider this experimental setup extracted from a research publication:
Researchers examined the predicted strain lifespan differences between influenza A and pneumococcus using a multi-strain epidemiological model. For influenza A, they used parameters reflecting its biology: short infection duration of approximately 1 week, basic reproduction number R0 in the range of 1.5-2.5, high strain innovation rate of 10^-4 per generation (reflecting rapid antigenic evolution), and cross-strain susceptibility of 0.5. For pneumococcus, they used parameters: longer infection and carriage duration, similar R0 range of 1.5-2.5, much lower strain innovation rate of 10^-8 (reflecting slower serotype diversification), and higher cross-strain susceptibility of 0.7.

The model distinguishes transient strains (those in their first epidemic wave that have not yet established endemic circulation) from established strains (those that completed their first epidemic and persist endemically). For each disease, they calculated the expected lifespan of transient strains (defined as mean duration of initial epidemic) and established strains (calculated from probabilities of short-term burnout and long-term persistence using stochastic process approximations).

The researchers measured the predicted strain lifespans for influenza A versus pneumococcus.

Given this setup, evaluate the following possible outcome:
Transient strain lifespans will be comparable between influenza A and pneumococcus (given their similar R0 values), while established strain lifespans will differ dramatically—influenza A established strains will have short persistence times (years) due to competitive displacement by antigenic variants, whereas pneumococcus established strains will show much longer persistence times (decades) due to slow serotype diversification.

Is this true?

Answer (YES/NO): NO